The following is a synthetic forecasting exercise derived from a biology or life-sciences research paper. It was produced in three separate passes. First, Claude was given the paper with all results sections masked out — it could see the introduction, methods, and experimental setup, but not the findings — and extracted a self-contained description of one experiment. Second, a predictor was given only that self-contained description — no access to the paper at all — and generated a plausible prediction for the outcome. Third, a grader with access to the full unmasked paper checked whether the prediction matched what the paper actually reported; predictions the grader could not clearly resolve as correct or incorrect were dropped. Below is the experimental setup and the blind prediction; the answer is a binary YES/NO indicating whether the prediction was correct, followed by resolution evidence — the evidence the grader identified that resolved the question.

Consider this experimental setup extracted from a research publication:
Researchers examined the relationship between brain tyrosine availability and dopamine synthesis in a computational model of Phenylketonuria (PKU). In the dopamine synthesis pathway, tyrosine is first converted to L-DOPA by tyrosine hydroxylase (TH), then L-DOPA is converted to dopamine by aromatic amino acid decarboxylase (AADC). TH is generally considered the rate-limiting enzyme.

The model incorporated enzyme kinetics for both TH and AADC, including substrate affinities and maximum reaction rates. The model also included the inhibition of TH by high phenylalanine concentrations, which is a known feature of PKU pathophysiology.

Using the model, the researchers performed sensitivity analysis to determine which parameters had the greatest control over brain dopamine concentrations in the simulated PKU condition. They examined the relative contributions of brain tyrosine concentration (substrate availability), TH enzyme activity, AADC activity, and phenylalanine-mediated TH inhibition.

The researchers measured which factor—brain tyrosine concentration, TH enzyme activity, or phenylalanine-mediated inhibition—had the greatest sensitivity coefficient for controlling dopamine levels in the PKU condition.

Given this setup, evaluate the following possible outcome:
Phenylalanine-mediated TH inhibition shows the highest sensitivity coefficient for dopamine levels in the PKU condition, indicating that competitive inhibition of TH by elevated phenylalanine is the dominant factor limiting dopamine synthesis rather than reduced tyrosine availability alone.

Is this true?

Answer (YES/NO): NO